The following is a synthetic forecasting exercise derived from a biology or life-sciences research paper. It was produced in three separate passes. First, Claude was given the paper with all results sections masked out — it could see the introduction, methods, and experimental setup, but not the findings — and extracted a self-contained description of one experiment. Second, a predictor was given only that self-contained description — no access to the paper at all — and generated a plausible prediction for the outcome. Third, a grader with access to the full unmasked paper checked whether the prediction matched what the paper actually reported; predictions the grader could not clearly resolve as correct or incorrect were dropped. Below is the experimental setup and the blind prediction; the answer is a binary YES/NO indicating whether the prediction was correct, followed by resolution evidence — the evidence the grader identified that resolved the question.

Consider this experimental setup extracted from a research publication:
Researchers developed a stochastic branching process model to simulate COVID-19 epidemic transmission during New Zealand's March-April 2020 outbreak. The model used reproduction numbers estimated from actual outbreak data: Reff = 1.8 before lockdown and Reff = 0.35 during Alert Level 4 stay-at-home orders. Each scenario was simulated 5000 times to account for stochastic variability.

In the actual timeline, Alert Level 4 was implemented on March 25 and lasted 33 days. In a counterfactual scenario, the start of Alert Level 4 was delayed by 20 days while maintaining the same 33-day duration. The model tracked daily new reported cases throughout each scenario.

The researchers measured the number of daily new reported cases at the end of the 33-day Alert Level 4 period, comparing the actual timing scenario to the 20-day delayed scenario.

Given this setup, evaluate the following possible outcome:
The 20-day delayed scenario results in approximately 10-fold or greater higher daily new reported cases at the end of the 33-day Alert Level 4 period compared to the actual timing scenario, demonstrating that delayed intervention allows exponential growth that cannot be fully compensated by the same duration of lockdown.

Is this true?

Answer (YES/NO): NO